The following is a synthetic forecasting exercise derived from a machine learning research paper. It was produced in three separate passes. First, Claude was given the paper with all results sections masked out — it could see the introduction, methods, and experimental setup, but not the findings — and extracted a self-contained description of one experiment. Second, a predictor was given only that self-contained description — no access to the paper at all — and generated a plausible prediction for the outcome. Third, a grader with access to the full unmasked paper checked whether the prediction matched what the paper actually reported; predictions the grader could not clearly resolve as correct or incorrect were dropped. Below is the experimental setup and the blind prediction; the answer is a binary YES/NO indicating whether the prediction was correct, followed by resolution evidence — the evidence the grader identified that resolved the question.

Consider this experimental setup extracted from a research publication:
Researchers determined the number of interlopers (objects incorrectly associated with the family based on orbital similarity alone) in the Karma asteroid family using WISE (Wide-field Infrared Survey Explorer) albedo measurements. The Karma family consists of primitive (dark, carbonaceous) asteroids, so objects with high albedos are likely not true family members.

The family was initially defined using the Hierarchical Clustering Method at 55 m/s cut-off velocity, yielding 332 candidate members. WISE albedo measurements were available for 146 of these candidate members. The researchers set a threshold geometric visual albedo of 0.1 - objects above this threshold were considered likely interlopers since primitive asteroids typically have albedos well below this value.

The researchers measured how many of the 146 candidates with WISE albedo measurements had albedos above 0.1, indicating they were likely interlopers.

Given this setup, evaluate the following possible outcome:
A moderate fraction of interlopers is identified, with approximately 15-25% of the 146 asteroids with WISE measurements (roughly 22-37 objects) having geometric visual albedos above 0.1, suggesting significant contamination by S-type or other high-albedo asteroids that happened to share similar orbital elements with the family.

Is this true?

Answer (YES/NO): NO